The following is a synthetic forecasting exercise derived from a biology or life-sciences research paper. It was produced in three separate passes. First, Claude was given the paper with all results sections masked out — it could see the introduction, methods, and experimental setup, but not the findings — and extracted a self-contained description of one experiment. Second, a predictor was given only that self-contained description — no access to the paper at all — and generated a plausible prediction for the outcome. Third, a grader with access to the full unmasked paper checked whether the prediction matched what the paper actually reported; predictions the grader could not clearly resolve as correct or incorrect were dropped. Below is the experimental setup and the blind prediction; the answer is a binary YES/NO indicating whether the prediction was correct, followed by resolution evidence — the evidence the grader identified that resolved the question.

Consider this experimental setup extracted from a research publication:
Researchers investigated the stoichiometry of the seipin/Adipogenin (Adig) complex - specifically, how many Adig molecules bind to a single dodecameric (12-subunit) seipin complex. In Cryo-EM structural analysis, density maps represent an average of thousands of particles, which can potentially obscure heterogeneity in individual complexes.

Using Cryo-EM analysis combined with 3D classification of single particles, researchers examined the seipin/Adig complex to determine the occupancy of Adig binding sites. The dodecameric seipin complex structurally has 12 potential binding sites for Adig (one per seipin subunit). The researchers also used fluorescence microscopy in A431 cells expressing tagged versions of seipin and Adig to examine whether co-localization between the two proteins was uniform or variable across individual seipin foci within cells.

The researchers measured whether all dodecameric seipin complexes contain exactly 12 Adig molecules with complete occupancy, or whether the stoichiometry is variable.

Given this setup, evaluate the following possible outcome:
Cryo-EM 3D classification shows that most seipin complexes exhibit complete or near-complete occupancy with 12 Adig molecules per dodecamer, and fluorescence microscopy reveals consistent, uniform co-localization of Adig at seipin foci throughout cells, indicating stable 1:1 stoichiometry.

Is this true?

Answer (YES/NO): NO